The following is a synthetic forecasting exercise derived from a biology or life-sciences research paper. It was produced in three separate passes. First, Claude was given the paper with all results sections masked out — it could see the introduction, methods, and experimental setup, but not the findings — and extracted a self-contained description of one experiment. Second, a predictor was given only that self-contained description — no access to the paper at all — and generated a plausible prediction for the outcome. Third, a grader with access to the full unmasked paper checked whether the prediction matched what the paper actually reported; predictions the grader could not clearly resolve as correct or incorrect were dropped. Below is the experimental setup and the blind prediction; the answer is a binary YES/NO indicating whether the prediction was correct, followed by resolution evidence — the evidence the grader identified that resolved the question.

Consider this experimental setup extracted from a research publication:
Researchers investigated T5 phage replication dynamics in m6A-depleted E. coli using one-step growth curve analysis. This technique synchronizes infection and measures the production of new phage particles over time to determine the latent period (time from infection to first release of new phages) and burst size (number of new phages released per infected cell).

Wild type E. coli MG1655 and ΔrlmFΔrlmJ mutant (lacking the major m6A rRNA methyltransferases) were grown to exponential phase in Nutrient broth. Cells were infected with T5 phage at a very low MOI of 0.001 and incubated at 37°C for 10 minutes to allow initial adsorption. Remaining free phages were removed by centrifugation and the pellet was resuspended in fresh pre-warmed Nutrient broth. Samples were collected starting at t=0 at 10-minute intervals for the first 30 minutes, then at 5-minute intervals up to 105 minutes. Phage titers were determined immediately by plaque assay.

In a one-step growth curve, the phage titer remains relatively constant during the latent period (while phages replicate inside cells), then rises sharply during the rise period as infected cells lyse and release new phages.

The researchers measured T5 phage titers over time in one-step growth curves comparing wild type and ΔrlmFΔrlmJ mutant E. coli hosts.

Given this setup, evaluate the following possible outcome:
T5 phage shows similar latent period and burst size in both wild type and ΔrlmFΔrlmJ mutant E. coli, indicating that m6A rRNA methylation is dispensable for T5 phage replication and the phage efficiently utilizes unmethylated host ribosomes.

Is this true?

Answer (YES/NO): NO